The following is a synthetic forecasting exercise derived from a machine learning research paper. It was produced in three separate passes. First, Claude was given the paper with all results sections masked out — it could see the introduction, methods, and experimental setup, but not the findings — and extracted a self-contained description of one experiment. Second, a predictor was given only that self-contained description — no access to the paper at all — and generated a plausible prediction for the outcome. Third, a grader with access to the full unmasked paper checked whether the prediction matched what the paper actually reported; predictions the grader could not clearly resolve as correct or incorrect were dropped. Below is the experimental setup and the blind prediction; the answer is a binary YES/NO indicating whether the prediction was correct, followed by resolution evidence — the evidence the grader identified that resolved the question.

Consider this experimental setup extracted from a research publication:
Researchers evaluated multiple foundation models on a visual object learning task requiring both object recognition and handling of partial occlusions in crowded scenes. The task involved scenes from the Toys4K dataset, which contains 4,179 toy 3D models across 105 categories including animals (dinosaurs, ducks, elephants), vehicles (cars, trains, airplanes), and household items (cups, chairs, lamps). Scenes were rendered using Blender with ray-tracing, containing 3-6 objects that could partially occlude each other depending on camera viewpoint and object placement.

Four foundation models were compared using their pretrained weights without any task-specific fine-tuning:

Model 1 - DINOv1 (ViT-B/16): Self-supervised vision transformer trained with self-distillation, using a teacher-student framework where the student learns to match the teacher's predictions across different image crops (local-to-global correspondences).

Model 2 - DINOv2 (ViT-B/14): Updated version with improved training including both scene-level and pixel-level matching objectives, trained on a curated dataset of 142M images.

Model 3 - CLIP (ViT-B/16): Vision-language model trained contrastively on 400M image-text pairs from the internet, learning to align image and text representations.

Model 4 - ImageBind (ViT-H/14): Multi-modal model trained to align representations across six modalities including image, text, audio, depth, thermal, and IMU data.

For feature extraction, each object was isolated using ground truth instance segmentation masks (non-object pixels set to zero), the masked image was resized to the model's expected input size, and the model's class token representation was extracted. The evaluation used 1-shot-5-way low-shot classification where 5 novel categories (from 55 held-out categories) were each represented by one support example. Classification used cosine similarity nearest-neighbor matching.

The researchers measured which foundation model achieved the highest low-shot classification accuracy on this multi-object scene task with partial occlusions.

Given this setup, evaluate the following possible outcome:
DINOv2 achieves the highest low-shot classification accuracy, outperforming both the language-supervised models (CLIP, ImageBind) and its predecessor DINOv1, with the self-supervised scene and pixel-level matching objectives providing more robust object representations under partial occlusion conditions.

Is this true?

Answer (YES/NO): NO